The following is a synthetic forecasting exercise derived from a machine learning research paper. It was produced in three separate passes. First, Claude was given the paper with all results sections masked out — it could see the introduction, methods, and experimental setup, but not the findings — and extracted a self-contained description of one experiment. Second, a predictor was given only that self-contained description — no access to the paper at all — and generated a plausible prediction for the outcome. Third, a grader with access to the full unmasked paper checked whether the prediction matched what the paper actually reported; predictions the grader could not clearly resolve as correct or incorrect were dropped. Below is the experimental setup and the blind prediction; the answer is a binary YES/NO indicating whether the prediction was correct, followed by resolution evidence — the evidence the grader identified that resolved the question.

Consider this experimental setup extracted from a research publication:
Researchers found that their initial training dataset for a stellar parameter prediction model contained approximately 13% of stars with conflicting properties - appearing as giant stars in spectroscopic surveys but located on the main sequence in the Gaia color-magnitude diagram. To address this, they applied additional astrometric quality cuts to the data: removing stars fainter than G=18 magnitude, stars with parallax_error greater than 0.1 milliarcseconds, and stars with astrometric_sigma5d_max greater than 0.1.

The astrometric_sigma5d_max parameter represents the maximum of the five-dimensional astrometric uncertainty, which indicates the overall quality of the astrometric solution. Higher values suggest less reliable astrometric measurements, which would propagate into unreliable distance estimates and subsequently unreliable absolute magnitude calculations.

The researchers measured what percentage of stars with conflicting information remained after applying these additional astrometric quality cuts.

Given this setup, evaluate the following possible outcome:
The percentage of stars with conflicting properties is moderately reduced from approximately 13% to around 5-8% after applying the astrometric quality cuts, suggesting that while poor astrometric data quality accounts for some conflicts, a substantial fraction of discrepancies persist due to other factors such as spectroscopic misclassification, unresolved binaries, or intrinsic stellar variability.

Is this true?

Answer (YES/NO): NO